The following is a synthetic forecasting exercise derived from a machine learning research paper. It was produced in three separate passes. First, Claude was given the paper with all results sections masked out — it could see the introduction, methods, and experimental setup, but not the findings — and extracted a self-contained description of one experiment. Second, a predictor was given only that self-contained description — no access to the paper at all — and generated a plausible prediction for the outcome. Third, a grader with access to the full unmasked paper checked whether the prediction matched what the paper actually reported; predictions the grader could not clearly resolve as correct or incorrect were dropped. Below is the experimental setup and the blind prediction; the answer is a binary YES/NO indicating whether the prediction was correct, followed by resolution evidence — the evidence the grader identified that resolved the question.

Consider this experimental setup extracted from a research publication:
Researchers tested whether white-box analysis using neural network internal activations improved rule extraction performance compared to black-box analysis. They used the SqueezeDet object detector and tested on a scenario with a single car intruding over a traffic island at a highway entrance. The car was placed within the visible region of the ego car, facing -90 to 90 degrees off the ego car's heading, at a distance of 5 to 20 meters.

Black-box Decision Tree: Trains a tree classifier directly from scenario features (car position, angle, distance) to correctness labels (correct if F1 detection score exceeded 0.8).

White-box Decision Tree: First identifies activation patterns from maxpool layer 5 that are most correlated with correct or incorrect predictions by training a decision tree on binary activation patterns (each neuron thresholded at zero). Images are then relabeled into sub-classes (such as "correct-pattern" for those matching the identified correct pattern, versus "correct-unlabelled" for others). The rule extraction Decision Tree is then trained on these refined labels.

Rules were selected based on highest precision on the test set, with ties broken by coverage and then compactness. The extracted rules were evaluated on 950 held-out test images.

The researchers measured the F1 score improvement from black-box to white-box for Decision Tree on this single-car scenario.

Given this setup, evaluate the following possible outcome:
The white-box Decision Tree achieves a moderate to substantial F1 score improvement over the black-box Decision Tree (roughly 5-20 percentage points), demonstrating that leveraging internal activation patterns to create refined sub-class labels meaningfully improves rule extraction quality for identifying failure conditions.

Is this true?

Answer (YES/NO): NO